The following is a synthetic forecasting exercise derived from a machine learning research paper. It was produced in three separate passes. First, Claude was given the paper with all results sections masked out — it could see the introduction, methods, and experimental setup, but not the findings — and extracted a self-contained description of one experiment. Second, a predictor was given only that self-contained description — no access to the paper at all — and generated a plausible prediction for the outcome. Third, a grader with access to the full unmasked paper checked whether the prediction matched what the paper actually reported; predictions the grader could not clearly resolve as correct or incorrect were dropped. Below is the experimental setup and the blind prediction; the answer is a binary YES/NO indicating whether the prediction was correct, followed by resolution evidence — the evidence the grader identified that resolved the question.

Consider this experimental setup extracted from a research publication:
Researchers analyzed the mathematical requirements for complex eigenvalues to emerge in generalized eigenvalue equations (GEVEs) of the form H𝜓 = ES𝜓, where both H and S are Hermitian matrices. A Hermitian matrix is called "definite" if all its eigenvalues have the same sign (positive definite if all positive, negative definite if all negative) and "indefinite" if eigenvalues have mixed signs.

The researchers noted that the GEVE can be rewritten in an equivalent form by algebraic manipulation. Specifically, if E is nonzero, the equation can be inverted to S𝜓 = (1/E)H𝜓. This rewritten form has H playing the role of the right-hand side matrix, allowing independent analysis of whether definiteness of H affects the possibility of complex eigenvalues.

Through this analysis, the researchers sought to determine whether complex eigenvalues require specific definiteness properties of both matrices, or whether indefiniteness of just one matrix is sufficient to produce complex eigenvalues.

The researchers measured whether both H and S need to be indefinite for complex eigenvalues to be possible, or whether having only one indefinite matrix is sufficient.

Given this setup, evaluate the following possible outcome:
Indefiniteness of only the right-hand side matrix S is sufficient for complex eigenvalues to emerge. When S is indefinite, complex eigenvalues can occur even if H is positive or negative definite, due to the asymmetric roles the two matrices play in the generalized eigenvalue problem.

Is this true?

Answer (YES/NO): NO